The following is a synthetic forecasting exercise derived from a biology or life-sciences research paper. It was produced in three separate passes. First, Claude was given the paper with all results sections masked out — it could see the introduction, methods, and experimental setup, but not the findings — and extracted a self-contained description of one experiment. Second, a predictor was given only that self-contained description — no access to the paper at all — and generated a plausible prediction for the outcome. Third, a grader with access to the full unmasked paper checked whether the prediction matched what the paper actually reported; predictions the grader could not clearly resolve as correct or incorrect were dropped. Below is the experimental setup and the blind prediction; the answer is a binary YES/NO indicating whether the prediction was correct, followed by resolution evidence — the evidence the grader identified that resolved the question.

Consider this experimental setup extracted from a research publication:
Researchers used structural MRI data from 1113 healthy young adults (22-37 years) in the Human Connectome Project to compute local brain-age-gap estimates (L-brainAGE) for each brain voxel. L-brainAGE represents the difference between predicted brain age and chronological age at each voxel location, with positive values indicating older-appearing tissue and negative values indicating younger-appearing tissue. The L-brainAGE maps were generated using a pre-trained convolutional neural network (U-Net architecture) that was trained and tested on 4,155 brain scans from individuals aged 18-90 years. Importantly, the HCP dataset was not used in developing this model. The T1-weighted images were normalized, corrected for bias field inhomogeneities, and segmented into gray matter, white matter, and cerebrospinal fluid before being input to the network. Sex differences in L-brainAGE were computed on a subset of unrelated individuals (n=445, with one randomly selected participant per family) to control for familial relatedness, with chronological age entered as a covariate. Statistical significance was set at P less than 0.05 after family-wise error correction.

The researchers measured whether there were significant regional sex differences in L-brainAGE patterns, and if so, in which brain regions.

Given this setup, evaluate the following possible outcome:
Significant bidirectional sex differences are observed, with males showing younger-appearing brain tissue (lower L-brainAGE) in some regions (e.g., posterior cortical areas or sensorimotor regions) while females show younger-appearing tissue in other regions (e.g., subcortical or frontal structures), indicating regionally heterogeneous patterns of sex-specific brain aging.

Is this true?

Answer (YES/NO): NO